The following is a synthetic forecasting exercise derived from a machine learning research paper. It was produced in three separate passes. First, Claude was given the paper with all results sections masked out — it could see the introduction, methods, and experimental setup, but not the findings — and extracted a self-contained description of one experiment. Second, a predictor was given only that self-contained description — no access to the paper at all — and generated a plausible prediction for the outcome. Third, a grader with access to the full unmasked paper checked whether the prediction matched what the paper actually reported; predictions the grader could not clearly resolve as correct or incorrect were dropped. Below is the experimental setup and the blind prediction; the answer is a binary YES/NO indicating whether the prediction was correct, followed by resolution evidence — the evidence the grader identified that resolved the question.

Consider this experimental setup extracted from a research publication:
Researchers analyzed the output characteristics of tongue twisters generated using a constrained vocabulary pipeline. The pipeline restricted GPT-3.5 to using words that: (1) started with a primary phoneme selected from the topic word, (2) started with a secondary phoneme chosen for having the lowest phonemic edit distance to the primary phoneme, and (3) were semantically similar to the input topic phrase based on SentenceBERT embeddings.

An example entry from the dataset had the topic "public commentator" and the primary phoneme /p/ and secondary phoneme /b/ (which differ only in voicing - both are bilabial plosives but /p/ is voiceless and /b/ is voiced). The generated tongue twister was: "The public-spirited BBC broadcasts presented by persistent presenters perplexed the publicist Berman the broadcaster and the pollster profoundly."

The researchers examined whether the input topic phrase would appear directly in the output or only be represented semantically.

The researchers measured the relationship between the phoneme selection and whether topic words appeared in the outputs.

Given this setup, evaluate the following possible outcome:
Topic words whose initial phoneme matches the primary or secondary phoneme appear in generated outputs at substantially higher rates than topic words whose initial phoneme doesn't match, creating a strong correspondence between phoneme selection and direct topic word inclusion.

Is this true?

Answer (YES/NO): YES